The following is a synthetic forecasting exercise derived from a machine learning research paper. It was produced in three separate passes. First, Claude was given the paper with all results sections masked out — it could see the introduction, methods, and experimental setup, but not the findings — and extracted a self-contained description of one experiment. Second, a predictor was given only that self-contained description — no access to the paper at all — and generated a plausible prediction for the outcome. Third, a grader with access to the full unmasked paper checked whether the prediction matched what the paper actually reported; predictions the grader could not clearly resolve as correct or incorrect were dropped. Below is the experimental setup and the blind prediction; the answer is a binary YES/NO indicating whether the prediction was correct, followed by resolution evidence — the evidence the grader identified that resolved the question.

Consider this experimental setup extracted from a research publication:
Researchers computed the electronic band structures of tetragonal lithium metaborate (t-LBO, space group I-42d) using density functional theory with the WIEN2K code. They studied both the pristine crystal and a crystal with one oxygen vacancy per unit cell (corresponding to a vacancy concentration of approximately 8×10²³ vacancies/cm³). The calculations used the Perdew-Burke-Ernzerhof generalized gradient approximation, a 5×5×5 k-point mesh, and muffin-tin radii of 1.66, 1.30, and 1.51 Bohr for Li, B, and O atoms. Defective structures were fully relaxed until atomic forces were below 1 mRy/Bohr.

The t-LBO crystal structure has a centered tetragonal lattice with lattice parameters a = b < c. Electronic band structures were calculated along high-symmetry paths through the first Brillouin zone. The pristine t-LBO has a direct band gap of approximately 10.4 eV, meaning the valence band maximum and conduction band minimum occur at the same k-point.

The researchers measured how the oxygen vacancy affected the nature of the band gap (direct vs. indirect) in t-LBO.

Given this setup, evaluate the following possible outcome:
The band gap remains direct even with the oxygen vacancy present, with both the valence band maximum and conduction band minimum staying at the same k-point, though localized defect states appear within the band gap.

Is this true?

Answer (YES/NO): NO